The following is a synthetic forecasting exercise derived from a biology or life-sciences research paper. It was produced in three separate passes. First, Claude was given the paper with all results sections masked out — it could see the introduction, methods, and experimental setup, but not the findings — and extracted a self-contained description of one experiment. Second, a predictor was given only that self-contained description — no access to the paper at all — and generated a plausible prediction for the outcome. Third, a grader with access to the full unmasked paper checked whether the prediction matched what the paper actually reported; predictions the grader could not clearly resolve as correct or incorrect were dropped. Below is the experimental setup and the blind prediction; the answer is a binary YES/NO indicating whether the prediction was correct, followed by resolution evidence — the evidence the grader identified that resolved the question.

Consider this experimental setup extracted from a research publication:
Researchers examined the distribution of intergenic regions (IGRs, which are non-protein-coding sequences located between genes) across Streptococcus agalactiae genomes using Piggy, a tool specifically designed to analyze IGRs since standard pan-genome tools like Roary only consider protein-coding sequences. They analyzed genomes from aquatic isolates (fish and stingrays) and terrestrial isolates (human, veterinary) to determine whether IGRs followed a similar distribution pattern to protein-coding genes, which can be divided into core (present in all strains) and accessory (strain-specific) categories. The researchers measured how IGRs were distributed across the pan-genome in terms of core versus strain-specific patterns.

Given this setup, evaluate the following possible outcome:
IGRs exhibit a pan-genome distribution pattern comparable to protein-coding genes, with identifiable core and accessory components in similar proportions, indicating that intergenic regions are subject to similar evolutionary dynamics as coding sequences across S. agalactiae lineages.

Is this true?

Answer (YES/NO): NO